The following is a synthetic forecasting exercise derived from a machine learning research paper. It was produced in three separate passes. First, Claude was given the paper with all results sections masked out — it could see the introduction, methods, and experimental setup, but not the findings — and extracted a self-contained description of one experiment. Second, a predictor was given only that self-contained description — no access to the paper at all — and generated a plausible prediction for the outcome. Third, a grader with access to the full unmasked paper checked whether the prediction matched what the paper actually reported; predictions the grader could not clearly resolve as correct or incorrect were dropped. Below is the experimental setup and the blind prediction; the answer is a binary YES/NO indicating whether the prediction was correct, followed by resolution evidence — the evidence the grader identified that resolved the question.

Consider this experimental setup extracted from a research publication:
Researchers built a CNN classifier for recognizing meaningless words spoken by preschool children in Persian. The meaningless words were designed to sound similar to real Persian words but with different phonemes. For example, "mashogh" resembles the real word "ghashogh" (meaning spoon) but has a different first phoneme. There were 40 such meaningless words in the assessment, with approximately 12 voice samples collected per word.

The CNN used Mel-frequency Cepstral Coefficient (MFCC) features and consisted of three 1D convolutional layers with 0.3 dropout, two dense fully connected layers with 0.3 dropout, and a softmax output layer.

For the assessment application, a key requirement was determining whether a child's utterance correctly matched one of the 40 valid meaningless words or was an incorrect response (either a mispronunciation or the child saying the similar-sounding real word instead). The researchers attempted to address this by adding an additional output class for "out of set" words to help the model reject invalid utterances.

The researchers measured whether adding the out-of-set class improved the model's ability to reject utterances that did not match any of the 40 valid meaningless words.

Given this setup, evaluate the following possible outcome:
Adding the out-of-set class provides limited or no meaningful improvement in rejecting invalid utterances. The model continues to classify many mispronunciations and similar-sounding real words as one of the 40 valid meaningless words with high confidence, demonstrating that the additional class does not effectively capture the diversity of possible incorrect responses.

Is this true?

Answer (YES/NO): YES